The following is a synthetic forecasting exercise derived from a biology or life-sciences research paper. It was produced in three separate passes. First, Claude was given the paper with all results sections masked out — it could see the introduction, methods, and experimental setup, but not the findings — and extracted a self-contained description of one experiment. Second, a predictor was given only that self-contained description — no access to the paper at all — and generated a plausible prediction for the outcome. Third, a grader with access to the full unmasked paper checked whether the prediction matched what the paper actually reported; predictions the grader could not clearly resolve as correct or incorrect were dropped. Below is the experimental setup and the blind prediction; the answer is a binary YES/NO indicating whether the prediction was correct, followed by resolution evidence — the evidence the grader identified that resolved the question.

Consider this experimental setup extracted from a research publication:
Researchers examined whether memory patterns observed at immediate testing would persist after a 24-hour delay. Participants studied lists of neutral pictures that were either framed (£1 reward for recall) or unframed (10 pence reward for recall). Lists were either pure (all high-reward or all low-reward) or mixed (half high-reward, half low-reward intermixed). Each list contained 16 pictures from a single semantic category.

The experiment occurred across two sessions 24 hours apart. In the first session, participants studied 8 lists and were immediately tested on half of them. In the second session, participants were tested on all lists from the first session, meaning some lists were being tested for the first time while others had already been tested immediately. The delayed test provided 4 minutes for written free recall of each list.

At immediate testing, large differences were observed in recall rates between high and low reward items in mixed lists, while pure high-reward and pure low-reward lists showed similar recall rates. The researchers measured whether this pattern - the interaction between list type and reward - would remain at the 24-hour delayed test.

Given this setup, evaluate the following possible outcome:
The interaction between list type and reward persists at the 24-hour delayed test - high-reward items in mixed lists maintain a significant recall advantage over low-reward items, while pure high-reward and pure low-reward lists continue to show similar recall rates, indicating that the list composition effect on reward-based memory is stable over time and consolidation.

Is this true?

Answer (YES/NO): NO